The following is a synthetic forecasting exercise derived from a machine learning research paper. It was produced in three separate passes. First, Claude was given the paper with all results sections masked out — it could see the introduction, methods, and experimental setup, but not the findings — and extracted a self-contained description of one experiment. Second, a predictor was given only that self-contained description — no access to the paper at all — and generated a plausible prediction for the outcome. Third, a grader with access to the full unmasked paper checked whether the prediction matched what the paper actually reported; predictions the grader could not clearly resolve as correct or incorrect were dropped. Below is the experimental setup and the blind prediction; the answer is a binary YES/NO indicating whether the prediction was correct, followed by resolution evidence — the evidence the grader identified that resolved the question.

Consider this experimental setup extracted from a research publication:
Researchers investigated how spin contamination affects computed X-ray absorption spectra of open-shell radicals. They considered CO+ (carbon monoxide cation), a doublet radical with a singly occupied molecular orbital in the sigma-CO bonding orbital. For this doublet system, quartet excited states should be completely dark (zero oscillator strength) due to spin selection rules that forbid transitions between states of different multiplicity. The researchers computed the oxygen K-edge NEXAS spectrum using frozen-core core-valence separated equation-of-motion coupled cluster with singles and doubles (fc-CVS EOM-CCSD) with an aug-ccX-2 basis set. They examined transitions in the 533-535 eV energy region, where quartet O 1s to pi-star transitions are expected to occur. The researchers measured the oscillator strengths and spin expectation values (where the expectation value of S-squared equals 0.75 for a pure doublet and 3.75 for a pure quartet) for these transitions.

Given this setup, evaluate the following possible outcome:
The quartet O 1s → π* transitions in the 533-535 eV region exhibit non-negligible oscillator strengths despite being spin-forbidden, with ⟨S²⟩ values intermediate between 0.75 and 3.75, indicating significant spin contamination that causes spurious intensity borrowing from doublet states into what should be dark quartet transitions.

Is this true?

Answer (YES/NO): YES